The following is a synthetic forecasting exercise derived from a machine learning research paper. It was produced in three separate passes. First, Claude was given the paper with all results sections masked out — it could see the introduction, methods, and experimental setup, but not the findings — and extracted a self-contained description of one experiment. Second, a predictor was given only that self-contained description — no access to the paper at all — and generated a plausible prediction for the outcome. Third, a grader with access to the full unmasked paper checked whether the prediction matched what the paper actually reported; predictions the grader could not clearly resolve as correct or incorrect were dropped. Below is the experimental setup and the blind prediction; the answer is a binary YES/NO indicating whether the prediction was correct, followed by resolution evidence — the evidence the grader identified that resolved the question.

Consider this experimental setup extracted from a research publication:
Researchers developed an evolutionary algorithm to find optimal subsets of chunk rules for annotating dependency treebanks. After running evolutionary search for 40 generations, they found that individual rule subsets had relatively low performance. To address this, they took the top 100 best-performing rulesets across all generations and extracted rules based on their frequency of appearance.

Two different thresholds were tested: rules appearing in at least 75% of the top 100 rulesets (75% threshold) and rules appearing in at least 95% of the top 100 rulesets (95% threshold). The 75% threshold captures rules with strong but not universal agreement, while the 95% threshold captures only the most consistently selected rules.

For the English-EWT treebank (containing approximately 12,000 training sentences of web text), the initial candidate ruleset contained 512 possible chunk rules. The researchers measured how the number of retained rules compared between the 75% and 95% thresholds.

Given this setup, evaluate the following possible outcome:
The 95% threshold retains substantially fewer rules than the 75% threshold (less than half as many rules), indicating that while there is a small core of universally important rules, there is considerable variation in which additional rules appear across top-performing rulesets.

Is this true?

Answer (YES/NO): NO